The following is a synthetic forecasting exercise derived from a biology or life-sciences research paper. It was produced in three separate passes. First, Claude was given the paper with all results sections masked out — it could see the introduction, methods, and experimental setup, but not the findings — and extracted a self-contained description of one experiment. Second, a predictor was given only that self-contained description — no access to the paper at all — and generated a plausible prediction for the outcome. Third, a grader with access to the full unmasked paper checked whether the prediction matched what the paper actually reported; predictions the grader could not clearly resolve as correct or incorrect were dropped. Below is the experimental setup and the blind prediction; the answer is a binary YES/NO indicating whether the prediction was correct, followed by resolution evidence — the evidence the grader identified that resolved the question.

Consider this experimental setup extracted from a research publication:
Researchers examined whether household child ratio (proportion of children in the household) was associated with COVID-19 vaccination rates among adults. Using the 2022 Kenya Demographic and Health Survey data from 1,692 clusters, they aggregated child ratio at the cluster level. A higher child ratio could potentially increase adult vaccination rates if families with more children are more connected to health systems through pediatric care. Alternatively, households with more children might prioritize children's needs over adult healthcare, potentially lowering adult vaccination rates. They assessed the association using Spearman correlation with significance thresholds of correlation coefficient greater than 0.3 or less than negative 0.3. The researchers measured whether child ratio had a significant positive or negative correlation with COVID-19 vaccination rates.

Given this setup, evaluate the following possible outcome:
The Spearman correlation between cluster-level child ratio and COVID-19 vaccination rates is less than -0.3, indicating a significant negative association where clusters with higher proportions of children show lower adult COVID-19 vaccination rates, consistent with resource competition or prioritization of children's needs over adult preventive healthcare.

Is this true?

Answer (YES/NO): YES